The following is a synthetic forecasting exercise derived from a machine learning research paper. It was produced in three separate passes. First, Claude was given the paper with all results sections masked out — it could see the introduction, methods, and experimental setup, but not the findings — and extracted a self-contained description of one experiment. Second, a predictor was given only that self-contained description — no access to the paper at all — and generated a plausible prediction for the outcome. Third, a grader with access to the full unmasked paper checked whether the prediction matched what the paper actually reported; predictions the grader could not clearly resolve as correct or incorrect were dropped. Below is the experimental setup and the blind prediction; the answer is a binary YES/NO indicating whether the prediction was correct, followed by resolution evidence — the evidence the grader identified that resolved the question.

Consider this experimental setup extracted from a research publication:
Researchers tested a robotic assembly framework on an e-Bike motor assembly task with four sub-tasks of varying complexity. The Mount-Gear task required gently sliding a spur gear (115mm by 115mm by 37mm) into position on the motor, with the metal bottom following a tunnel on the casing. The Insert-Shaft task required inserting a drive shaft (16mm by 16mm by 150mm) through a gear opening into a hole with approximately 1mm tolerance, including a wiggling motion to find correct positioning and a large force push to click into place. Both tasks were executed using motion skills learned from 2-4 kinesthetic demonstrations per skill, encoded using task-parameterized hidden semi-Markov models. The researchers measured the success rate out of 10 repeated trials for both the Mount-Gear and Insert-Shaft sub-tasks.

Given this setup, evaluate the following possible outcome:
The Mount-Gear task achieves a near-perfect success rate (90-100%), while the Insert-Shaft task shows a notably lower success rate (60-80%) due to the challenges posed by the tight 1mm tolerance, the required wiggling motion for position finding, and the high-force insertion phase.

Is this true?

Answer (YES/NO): YES